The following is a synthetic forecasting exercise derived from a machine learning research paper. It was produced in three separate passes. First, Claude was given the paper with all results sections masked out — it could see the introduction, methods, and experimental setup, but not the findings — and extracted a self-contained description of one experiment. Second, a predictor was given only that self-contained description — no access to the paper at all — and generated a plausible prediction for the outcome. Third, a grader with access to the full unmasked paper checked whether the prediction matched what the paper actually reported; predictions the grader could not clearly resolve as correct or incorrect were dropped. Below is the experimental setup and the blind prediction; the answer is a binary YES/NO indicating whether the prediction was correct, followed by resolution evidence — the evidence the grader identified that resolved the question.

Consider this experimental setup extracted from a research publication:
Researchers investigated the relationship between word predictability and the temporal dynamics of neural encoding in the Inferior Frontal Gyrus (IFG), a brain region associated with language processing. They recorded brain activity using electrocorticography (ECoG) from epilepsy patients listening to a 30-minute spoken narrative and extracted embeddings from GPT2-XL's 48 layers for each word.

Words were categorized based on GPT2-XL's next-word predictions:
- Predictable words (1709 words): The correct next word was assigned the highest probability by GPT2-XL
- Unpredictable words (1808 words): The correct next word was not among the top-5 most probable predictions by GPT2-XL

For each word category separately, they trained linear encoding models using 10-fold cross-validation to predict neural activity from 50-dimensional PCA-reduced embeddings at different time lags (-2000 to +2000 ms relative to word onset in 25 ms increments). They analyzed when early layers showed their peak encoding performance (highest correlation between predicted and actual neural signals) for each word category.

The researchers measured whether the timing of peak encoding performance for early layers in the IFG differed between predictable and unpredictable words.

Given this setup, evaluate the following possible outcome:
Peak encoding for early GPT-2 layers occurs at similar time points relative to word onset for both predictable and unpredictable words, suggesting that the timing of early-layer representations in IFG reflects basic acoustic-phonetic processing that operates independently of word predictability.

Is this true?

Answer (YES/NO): NO